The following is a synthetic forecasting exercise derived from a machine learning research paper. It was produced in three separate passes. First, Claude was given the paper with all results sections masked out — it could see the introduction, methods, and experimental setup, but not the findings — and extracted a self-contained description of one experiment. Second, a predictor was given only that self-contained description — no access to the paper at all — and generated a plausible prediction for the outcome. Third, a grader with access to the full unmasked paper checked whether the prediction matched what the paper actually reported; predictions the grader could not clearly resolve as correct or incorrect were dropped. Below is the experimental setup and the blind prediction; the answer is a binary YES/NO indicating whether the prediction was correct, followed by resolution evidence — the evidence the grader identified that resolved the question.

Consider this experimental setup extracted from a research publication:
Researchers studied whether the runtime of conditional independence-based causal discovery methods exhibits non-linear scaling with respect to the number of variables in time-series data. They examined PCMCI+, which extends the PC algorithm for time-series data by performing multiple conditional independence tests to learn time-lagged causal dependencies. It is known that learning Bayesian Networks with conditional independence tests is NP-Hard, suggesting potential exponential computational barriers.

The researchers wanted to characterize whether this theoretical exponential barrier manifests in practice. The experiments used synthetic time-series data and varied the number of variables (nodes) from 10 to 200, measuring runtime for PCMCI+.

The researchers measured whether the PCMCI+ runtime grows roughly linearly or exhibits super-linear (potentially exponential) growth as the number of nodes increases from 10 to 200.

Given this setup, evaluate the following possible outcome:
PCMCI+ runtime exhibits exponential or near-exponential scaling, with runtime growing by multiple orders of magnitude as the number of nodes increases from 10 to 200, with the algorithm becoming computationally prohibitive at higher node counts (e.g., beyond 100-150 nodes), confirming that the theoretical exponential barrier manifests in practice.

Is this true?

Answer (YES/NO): NO